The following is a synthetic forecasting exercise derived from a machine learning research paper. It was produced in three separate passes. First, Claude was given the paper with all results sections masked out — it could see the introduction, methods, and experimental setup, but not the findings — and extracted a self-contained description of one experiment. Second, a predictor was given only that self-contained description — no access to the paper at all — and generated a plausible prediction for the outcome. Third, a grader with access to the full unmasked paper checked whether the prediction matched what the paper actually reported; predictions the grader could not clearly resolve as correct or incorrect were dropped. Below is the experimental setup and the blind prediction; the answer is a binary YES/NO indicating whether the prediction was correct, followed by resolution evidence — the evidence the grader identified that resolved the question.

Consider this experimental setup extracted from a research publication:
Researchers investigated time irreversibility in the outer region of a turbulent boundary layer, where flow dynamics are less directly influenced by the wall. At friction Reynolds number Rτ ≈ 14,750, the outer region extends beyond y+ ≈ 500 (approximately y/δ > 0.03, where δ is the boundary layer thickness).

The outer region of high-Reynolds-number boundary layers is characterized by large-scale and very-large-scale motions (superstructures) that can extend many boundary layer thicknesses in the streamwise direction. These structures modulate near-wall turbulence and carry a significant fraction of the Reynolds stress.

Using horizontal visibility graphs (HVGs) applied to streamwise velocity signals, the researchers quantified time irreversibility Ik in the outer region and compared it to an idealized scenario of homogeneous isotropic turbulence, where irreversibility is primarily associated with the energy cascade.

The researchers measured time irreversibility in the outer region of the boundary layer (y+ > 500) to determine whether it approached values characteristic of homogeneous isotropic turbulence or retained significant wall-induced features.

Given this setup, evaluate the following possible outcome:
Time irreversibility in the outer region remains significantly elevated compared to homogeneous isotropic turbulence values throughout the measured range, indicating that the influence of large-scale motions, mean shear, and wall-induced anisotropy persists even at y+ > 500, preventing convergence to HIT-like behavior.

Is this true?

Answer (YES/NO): NO